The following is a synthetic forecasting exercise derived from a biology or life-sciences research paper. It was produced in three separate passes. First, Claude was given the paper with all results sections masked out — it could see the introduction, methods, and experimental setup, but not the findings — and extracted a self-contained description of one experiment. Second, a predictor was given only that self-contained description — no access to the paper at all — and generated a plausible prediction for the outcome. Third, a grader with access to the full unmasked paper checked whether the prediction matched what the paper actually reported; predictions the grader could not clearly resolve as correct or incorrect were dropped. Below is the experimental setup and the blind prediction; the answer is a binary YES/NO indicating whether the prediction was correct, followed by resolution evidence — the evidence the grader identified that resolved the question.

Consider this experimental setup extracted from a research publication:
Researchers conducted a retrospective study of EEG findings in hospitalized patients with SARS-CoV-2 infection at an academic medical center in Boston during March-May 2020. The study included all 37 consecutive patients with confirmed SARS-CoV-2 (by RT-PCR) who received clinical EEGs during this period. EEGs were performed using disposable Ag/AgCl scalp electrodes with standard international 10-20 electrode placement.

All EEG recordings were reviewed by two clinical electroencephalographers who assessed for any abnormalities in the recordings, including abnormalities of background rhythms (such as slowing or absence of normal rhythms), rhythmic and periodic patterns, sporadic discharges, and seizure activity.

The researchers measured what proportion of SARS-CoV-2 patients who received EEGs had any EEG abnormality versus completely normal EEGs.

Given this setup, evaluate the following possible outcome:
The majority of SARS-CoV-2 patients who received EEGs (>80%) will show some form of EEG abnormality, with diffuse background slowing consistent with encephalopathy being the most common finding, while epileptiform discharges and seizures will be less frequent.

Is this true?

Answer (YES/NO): YES